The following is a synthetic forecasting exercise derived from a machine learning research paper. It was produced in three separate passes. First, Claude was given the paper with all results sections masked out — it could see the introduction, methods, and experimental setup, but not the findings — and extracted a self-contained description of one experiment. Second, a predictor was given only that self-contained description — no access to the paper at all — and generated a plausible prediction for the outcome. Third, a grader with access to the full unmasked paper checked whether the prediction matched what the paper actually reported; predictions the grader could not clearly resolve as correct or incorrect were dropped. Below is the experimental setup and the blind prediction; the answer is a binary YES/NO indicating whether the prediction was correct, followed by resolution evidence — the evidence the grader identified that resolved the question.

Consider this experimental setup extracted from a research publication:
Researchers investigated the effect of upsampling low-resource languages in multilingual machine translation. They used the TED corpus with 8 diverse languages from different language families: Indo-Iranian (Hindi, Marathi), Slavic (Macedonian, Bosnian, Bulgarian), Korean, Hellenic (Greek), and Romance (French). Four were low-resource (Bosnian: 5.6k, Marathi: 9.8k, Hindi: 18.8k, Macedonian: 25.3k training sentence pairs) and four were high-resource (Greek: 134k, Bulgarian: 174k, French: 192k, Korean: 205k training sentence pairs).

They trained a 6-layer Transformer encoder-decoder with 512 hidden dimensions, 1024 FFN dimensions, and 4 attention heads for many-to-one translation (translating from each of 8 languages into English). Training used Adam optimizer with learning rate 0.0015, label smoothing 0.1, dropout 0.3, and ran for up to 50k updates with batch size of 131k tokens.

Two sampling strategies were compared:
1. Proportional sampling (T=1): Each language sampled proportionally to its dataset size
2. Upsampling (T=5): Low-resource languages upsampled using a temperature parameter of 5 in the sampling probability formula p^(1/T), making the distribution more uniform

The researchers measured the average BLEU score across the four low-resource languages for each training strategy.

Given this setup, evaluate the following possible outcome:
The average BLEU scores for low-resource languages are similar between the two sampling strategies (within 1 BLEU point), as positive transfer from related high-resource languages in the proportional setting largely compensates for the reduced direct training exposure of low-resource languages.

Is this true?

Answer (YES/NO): NO